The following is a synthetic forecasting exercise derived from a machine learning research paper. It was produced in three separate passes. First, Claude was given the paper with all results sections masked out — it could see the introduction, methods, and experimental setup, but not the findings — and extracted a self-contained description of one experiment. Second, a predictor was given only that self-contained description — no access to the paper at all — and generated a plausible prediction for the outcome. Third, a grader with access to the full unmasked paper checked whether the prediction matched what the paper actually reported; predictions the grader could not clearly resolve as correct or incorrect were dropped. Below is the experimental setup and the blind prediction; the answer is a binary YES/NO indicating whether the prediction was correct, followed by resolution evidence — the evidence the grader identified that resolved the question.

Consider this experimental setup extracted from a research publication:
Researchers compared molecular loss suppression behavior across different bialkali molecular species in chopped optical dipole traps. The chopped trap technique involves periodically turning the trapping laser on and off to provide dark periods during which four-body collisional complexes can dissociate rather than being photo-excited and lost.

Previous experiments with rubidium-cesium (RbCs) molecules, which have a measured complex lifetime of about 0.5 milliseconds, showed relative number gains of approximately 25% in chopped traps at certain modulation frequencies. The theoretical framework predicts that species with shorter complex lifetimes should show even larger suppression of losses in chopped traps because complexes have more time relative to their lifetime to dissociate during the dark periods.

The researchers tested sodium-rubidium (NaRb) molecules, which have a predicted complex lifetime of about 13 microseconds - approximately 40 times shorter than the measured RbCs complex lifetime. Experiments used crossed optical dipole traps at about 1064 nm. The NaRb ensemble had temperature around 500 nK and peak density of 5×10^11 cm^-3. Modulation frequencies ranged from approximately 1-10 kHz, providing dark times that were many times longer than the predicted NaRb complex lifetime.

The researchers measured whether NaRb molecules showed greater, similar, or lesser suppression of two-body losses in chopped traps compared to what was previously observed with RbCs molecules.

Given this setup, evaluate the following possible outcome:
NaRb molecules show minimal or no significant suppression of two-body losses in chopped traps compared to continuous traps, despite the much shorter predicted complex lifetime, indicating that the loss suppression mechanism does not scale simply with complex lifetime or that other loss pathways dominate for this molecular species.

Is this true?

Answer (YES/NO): YES